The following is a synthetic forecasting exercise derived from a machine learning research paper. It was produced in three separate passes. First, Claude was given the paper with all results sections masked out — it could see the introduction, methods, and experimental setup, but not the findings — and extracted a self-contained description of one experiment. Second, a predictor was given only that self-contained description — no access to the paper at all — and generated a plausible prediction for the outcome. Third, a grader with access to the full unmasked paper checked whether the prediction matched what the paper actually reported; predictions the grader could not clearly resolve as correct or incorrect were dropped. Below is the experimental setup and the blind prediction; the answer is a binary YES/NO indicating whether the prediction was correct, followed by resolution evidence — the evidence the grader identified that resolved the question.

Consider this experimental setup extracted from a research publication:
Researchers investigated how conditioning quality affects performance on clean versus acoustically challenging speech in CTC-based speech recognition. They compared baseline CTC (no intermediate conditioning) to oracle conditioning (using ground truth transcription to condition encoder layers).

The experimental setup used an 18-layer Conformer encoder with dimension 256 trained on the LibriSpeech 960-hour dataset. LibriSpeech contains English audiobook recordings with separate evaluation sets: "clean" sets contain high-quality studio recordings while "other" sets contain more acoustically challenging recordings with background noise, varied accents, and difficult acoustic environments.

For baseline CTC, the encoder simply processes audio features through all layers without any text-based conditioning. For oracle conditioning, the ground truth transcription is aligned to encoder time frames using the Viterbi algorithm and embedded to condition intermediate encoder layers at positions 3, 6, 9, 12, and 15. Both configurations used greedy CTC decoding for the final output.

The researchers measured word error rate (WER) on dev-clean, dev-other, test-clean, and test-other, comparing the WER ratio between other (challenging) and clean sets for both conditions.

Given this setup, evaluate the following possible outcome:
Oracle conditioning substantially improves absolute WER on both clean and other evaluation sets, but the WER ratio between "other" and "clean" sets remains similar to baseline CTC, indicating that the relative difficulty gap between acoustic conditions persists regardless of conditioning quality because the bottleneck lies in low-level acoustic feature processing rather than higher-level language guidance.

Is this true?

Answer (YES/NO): NO